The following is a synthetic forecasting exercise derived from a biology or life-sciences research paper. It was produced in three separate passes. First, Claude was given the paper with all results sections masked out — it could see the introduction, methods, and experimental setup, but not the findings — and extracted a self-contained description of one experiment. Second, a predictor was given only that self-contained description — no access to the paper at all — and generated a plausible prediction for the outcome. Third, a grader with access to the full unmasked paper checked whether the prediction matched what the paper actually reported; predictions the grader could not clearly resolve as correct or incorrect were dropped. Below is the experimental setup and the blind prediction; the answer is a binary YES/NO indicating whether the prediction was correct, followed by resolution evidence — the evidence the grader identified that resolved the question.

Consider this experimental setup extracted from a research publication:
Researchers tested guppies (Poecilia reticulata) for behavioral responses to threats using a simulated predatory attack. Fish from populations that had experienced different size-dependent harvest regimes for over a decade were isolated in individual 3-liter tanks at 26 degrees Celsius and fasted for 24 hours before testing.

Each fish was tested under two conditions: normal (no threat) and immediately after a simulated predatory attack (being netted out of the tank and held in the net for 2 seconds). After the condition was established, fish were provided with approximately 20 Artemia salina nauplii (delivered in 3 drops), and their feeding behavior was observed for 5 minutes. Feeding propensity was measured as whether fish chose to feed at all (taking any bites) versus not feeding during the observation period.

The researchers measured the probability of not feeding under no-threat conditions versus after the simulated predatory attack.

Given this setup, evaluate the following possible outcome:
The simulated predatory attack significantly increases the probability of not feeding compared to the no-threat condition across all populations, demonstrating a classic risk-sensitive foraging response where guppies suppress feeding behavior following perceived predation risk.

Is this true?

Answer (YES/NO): NO